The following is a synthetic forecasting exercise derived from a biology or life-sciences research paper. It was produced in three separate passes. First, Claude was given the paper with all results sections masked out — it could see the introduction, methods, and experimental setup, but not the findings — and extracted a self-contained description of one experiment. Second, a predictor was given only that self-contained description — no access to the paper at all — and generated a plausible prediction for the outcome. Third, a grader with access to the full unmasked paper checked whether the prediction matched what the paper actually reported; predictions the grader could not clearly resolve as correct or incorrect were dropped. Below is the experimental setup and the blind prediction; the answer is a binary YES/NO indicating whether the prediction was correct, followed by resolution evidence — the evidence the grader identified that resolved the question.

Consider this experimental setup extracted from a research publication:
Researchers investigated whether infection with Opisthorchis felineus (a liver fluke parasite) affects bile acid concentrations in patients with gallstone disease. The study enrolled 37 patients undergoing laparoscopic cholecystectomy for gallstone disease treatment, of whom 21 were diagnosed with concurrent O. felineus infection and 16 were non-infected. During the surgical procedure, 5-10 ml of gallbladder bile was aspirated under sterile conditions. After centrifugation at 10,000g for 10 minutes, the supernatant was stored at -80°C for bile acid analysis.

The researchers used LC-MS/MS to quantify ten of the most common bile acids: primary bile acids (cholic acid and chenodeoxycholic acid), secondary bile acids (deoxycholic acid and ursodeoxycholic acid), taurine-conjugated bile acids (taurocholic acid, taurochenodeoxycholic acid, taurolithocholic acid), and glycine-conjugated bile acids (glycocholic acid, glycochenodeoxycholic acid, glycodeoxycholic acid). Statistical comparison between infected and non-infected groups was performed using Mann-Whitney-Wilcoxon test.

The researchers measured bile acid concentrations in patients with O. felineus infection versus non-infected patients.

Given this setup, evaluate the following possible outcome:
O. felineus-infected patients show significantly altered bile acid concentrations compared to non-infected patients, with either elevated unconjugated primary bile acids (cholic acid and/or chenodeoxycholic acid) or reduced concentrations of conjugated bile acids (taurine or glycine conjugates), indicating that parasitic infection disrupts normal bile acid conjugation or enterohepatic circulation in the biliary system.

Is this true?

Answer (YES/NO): NO